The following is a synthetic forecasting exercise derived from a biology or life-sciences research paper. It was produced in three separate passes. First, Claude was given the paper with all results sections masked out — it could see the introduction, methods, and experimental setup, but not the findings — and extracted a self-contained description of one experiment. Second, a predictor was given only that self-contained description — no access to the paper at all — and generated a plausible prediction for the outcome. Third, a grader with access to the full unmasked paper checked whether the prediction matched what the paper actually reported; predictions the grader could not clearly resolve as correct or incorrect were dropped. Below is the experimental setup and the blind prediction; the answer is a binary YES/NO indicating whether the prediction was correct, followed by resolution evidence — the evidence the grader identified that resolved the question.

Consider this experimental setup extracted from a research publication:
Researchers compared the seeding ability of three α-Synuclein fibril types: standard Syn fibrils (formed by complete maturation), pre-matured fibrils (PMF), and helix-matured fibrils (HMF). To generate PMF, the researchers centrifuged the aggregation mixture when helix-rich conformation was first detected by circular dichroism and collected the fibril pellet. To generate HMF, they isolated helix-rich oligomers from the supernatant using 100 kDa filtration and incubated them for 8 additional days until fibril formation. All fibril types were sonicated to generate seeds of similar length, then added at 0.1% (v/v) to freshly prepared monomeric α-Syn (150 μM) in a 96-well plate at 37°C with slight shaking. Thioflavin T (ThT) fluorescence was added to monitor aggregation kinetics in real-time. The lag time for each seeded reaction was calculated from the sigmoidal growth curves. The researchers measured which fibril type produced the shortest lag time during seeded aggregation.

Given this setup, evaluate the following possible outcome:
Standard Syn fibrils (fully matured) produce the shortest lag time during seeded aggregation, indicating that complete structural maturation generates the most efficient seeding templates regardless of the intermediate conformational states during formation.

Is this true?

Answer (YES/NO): NO